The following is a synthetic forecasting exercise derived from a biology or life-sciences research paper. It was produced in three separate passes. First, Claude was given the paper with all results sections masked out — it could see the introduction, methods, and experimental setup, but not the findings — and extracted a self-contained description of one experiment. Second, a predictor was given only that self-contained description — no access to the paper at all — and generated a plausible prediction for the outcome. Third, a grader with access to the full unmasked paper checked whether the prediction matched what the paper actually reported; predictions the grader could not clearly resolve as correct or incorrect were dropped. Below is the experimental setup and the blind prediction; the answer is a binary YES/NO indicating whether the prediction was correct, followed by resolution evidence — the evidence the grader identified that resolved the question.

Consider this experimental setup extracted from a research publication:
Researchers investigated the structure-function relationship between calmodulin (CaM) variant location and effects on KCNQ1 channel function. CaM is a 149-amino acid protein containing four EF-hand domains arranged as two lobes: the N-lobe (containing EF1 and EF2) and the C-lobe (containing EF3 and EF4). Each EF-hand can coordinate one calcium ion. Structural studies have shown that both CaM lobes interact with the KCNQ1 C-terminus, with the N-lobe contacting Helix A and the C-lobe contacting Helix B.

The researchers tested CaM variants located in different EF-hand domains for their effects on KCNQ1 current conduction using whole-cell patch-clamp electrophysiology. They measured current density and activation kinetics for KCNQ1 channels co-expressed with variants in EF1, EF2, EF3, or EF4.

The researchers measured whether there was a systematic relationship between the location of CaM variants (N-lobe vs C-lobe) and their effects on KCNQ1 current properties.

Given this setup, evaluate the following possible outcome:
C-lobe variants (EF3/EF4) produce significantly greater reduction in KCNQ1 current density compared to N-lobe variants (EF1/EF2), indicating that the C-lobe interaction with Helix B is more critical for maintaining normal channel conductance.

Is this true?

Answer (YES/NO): NO